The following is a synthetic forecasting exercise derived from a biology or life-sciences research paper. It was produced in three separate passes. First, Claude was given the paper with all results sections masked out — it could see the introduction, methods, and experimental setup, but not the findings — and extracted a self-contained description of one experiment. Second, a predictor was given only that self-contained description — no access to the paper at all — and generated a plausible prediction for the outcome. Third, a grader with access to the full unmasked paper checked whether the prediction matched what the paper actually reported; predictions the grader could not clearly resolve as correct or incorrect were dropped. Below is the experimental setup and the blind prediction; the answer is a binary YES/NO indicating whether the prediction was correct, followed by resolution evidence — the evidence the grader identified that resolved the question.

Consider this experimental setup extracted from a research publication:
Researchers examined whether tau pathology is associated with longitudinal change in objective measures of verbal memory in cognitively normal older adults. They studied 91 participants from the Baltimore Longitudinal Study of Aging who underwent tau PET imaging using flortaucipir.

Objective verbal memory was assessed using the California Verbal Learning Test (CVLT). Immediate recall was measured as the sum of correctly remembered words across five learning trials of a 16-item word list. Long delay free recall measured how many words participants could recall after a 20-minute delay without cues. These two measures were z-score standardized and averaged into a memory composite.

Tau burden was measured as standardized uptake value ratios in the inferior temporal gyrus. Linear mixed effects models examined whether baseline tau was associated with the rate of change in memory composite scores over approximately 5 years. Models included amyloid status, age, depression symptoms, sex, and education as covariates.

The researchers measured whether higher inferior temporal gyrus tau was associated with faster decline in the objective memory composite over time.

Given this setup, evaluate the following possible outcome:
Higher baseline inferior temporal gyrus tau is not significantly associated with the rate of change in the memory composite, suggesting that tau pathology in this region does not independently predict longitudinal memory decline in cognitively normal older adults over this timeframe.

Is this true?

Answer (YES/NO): YES